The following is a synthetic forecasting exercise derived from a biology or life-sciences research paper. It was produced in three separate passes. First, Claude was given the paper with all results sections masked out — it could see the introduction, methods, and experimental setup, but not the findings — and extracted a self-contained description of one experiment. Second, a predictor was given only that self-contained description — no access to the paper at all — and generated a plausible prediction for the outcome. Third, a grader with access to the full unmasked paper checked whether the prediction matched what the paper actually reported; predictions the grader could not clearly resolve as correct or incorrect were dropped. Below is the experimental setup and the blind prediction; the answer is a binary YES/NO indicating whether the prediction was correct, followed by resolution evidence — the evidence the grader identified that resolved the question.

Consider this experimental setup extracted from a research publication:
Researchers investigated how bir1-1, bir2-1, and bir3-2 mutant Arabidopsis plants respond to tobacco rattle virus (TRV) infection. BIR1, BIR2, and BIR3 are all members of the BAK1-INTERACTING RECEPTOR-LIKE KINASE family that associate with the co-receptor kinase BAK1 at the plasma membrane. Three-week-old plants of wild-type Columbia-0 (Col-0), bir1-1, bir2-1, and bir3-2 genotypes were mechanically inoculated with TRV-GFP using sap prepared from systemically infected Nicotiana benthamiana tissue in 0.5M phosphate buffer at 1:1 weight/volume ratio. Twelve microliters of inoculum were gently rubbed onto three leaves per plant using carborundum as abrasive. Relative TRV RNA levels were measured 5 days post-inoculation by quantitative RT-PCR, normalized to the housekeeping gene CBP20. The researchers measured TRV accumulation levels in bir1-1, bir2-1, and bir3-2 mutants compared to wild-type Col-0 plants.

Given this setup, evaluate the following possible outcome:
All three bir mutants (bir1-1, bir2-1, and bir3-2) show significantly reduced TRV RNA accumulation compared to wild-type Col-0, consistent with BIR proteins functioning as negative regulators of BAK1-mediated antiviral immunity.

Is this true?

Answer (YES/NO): NO